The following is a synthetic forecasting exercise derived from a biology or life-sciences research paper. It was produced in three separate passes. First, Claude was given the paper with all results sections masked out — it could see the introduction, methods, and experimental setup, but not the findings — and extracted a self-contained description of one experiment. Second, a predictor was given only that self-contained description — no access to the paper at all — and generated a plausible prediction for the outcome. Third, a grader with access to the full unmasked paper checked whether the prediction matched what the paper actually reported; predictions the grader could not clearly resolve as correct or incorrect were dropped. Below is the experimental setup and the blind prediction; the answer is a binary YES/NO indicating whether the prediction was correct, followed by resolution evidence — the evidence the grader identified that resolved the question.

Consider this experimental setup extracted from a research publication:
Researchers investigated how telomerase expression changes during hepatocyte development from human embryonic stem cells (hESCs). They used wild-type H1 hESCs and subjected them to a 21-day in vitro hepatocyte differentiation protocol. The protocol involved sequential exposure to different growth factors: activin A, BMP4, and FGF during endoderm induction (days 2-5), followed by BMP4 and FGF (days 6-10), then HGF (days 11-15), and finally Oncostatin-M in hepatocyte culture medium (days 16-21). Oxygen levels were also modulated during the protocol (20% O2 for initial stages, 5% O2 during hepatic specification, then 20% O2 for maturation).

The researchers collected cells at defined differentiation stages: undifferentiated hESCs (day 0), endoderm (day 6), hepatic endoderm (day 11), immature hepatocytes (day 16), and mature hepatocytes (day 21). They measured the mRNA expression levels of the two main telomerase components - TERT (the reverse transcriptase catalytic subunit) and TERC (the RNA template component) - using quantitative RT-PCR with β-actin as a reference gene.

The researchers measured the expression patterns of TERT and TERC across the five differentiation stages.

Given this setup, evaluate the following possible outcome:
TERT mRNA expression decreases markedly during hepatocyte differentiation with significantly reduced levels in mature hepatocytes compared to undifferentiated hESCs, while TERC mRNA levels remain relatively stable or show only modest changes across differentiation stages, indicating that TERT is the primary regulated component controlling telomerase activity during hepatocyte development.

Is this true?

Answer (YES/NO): YES